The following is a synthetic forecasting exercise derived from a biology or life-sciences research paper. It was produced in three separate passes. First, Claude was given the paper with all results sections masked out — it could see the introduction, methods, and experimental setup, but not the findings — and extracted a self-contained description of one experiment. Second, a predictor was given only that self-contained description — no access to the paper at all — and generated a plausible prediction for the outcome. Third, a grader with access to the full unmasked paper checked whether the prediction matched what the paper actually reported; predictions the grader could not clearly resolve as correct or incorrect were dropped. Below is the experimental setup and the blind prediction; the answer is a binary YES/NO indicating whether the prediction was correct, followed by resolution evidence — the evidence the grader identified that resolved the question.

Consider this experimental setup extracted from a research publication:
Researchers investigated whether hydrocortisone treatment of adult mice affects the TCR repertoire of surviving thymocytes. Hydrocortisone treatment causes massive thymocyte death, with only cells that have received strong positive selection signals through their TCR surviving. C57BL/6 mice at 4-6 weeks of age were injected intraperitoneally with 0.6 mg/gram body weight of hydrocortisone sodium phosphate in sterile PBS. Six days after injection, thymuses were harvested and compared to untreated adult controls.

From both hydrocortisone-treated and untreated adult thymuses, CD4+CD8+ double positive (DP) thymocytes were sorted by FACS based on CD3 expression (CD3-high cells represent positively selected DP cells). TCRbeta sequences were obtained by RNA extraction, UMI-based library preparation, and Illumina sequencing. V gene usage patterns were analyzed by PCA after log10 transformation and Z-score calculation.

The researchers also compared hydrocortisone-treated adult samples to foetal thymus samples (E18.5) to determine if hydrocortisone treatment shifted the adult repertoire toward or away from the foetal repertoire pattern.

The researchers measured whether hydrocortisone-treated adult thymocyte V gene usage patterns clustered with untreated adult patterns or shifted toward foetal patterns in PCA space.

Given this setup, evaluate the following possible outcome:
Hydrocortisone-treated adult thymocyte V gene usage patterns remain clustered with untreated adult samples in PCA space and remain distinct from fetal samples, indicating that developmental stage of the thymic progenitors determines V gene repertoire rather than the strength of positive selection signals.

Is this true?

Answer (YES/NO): YES